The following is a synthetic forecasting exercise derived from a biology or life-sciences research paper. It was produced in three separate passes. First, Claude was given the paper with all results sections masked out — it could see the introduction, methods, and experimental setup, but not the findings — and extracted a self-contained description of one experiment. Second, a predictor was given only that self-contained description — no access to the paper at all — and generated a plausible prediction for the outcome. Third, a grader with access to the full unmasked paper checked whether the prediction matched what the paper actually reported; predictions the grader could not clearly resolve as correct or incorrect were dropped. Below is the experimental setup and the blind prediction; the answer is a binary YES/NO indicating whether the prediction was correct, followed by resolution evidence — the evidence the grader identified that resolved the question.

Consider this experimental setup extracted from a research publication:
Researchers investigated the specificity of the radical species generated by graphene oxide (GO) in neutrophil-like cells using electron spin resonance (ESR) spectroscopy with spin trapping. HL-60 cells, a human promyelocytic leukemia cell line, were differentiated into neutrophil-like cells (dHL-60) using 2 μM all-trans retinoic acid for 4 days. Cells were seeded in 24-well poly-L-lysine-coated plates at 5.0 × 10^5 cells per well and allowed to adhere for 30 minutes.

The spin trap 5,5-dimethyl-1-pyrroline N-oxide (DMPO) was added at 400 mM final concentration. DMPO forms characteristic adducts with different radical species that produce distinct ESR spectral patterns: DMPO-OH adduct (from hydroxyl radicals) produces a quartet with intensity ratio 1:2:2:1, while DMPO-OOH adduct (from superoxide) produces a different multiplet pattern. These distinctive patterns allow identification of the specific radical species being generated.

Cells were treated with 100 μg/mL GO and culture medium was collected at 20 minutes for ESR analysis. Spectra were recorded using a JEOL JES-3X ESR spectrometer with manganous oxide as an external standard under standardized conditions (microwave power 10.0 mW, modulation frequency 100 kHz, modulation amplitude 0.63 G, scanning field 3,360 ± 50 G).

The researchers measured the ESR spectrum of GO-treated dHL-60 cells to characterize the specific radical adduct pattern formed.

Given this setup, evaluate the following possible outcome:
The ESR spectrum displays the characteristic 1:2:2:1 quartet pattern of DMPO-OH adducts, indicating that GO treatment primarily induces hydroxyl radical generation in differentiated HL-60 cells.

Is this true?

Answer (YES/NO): YES